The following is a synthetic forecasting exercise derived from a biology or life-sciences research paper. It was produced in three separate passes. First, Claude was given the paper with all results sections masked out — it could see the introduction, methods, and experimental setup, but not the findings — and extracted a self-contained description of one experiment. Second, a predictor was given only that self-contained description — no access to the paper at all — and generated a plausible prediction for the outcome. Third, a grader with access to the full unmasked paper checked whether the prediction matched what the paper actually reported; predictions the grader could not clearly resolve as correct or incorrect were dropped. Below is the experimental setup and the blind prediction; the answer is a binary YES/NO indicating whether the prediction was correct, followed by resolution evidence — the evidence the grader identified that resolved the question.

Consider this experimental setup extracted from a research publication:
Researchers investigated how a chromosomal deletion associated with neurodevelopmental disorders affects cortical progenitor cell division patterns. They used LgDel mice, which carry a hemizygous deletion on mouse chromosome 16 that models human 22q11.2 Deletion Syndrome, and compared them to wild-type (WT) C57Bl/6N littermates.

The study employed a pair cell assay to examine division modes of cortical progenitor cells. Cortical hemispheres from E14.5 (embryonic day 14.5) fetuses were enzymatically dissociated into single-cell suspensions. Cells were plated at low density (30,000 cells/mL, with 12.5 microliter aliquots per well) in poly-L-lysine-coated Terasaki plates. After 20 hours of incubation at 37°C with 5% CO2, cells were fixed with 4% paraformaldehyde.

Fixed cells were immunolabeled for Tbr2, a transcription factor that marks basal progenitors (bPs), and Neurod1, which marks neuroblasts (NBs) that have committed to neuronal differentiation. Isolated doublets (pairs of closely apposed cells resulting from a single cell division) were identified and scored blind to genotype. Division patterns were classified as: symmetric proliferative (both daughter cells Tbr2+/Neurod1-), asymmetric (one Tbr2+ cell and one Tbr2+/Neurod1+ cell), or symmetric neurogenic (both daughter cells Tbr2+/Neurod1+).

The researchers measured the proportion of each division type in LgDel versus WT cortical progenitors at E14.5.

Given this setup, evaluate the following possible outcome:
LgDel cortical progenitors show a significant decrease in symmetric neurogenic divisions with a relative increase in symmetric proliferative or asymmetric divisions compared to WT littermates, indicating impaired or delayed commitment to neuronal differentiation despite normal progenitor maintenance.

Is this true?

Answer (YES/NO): NO